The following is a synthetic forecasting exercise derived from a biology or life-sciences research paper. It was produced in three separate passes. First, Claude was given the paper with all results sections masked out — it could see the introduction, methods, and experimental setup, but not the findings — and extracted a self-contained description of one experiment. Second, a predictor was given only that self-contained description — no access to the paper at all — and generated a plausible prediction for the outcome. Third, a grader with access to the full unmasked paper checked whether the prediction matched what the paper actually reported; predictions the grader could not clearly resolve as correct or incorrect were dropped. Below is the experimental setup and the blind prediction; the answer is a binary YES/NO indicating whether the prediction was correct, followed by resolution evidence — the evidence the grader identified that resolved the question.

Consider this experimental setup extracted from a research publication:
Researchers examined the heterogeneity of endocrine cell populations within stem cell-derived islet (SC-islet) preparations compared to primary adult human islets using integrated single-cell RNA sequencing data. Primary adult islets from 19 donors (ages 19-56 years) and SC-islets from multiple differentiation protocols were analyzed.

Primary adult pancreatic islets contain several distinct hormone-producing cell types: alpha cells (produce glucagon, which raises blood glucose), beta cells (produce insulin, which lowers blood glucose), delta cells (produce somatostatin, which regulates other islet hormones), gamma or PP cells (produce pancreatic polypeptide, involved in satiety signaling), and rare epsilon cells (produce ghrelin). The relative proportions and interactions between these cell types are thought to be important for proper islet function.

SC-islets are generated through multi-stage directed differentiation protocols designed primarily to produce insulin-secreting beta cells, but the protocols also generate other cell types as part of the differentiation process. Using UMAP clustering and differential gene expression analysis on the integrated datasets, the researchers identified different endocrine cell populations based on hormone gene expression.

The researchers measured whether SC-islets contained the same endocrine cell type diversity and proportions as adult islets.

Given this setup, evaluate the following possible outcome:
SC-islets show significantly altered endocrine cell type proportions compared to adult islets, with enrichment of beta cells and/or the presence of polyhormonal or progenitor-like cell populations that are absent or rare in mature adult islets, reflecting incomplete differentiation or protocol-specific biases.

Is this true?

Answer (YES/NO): YES